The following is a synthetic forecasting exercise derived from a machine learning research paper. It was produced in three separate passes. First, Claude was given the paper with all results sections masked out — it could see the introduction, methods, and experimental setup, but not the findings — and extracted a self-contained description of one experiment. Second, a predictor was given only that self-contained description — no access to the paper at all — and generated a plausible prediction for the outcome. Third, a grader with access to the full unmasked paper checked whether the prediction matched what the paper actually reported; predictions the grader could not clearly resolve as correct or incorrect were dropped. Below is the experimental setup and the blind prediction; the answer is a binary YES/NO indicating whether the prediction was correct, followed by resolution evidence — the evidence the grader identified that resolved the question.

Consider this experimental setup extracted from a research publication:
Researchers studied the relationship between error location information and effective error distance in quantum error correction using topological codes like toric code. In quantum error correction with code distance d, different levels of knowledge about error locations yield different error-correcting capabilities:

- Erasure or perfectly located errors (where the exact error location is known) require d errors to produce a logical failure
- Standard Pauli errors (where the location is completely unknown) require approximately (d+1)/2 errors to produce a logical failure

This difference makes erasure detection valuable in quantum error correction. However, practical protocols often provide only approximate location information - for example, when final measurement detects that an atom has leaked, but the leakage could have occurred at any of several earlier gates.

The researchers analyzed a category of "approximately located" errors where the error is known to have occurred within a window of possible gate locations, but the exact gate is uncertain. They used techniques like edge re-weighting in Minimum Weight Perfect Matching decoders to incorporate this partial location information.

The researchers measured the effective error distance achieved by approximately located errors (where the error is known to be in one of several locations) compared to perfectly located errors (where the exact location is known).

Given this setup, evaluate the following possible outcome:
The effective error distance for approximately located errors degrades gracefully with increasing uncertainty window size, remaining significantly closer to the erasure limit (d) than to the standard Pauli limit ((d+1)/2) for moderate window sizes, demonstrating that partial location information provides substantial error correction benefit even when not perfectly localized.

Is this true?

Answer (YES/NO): YES